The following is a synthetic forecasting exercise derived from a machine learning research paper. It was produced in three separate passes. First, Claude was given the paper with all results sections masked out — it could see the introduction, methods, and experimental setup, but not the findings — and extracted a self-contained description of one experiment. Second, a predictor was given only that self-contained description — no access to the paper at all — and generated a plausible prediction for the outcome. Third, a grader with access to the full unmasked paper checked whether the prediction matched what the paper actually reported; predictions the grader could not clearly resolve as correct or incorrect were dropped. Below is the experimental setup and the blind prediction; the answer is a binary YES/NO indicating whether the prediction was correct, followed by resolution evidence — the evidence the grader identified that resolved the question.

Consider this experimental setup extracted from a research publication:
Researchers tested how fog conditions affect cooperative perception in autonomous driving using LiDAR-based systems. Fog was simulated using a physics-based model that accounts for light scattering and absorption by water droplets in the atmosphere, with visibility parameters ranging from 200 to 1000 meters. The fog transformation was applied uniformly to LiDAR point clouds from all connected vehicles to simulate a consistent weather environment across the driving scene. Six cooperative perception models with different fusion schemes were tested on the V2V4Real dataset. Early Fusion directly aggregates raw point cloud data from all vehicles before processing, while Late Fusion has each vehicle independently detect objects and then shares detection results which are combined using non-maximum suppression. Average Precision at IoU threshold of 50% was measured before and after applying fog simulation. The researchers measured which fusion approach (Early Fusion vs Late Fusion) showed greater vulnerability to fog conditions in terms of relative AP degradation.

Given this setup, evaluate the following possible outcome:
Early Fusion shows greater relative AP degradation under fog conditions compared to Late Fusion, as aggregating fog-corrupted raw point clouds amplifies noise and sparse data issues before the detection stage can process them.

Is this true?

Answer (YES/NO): YES